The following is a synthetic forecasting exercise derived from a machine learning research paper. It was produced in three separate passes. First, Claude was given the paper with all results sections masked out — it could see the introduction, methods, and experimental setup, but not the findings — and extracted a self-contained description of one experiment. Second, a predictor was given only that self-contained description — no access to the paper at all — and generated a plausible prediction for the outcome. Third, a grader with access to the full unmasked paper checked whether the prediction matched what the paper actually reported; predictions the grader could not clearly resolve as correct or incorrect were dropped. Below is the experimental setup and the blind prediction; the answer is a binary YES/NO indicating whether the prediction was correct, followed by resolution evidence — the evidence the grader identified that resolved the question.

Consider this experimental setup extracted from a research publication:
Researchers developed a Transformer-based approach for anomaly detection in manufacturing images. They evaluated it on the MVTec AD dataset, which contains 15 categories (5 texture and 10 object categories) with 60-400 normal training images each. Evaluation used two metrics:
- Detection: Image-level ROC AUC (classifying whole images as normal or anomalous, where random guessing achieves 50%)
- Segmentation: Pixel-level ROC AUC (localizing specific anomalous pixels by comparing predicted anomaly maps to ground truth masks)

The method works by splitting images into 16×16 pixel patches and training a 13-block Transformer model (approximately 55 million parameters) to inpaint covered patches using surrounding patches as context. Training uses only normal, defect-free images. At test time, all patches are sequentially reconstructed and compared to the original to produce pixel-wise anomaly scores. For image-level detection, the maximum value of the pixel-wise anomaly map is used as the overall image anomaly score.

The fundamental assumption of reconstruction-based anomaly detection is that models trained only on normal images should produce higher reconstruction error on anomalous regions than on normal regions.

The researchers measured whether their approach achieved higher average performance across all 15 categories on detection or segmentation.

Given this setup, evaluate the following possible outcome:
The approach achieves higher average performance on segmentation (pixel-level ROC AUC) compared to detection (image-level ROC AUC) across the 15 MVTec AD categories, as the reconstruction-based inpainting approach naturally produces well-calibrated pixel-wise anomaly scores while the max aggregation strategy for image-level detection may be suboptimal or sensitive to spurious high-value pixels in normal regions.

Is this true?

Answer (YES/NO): YES